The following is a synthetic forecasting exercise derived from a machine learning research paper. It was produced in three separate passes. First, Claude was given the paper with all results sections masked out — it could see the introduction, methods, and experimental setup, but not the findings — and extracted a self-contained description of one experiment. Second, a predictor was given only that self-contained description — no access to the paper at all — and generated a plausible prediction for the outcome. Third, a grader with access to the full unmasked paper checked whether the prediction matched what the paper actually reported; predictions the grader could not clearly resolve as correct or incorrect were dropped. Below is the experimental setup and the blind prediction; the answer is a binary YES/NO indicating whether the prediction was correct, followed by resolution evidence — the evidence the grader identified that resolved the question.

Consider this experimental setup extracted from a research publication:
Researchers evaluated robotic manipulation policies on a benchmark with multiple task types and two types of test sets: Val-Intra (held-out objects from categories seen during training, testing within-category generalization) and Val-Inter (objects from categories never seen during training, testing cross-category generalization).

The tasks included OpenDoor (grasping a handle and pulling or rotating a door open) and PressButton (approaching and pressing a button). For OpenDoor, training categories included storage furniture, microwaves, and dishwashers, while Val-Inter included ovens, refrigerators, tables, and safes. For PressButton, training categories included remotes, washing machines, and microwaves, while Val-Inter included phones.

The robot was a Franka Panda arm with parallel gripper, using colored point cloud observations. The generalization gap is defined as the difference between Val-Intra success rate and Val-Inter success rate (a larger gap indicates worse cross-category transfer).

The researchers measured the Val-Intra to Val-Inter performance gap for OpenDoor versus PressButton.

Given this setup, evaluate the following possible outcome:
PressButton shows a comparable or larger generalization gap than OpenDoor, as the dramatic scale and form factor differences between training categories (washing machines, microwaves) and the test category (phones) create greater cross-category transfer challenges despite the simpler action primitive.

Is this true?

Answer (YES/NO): YES